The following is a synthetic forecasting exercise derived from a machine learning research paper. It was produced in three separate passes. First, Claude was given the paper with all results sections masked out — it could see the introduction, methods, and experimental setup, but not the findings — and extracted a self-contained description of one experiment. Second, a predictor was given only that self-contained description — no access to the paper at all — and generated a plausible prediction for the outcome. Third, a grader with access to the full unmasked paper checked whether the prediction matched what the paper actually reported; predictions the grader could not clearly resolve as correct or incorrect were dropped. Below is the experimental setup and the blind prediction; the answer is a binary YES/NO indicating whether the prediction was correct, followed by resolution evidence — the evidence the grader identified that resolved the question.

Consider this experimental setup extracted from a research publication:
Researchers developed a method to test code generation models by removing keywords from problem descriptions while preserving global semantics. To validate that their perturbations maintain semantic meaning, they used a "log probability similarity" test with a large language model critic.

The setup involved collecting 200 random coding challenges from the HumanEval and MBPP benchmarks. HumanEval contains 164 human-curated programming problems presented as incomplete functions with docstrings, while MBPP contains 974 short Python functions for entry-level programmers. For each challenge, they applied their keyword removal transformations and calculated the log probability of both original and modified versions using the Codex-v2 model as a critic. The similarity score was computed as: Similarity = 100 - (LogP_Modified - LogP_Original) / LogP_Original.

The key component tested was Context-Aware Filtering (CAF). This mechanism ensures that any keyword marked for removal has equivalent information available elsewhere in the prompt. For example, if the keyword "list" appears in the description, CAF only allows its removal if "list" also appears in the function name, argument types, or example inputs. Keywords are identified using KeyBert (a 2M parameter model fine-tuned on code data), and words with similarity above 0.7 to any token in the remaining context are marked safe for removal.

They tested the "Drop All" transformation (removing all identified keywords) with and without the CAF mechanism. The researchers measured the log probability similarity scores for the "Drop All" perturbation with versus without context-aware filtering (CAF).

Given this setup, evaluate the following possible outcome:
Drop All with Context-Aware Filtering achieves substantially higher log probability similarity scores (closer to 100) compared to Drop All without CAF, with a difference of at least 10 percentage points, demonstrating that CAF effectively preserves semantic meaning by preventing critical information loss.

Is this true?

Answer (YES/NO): YES